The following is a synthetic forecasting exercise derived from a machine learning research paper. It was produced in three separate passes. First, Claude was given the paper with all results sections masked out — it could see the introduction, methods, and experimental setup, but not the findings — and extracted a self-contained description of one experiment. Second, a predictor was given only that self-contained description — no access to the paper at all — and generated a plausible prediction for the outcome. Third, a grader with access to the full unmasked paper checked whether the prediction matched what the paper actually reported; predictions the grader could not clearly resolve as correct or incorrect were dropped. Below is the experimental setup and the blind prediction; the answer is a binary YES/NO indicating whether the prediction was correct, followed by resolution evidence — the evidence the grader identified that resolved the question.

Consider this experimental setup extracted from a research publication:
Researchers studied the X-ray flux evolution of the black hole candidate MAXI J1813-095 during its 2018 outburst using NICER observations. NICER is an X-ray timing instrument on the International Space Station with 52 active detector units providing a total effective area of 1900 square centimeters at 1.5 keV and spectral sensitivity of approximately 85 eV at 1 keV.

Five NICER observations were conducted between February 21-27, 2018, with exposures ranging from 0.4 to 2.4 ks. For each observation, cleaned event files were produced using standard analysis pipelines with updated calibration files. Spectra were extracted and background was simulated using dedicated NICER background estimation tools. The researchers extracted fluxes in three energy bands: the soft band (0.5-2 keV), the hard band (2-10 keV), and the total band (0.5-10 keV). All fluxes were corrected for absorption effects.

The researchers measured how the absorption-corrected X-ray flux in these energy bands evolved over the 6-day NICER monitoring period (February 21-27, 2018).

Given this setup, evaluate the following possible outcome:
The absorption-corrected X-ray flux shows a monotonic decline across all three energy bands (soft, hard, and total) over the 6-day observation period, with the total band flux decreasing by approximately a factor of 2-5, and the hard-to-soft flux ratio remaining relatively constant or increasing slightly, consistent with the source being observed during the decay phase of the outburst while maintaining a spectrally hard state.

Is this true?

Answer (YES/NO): NO